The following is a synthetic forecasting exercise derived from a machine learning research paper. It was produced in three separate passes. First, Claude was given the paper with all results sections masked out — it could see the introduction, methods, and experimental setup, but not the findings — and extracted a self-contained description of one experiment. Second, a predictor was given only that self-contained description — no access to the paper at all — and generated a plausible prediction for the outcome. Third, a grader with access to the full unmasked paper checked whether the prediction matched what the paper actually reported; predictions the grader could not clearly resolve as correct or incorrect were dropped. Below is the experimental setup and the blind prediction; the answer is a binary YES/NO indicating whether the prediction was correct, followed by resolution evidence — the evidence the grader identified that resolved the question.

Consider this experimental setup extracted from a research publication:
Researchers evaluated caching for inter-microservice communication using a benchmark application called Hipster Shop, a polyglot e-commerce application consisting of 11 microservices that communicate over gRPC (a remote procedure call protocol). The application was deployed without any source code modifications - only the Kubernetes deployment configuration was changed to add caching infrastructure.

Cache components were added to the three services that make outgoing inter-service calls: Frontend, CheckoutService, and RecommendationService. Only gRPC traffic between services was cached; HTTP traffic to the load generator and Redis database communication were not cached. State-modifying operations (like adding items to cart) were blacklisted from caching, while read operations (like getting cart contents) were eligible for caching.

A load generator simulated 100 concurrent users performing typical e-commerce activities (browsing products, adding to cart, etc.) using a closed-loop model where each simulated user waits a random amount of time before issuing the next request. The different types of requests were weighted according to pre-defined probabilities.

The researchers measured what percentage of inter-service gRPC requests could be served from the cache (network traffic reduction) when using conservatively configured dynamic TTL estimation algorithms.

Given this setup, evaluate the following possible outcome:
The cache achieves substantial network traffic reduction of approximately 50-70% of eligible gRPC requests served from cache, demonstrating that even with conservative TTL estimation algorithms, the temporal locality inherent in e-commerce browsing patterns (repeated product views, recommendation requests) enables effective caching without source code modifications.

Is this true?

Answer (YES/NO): NO